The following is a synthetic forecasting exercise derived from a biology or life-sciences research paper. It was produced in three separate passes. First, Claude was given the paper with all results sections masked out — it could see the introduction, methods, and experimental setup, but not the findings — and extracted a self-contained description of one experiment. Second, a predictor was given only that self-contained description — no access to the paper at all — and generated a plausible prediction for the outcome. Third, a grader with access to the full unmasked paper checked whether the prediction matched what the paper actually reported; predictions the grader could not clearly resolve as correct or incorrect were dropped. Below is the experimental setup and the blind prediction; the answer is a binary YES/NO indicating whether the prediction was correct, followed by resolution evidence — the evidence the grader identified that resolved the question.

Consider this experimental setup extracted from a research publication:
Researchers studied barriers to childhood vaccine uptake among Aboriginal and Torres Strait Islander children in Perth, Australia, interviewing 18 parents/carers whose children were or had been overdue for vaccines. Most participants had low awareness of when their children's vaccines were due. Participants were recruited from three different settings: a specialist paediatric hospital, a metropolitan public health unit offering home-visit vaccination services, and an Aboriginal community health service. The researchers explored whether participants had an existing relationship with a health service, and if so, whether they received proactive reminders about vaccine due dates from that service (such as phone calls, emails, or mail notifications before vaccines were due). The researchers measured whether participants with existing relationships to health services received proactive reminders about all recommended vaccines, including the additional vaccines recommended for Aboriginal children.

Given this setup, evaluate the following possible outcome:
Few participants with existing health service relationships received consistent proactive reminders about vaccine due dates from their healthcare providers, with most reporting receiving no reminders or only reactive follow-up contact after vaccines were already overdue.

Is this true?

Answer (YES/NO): YES